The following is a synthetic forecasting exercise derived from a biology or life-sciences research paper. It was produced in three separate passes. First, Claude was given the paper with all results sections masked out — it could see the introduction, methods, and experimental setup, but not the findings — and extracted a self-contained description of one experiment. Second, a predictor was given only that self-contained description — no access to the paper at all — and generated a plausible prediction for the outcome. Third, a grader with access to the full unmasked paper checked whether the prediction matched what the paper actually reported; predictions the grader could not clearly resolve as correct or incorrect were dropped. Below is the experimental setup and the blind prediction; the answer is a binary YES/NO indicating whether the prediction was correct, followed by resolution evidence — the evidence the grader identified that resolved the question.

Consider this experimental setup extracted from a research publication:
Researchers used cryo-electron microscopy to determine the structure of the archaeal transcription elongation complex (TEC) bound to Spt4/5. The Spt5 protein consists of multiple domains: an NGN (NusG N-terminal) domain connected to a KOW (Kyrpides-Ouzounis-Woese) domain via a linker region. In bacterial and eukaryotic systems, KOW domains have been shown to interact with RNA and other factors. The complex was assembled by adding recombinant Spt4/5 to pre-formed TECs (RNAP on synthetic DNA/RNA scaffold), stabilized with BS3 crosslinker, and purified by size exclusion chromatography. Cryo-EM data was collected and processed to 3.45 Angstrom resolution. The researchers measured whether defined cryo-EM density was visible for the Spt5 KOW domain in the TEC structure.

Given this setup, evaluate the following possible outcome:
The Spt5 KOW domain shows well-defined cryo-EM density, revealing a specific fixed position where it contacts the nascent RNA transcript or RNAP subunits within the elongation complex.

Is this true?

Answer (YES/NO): NO